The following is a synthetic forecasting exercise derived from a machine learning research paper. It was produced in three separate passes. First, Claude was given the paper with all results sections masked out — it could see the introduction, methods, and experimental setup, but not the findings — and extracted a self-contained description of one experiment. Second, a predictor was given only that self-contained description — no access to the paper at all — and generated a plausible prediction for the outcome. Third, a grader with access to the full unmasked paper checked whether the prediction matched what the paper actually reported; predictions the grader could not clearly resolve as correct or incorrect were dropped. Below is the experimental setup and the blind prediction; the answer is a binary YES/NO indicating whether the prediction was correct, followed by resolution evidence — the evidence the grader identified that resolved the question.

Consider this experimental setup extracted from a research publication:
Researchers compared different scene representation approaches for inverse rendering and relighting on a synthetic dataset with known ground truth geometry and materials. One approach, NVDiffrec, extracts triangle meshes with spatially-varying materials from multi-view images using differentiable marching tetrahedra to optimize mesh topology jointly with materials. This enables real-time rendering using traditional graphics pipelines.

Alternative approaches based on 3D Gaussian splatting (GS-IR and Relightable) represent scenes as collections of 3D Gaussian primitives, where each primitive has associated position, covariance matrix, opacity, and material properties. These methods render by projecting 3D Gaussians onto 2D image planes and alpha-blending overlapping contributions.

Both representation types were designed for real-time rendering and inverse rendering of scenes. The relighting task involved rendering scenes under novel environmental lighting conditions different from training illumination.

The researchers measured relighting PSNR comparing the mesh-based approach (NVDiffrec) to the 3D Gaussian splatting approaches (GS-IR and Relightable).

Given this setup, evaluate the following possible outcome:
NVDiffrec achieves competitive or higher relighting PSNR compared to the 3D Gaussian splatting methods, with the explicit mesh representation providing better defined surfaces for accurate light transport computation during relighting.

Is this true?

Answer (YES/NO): NO